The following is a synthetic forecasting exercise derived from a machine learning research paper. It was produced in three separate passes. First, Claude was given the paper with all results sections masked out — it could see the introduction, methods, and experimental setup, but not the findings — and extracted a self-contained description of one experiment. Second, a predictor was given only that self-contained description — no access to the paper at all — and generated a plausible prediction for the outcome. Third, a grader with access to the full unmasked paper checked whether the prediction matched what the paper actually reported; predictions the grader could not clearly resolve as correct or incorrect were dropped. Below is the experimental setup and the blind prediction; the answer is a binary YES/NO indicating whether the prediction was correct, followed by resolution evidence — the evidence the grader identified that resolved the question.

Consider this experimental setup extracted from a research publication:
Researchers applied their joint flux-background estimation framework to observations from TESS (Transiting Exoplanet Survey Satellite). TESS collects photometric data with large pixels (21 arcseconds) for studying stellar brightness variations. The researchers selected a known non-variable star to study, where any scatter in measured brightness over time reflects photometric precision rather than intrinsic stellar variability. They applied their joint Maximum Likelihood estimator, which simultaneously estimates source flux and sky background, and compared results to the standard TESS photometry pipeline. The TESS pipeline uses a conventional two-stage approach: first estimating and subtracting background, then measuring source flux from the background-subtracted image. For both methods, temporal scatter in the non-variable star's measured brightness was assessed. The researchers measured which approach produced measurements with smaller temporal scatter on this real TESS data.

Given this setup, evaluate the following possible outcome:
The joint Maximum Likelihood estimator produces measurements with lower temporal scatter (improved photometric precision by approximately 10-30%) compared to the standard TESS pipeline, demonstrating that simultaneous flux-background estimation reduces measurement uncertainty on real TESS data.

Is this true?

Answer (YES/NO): NO